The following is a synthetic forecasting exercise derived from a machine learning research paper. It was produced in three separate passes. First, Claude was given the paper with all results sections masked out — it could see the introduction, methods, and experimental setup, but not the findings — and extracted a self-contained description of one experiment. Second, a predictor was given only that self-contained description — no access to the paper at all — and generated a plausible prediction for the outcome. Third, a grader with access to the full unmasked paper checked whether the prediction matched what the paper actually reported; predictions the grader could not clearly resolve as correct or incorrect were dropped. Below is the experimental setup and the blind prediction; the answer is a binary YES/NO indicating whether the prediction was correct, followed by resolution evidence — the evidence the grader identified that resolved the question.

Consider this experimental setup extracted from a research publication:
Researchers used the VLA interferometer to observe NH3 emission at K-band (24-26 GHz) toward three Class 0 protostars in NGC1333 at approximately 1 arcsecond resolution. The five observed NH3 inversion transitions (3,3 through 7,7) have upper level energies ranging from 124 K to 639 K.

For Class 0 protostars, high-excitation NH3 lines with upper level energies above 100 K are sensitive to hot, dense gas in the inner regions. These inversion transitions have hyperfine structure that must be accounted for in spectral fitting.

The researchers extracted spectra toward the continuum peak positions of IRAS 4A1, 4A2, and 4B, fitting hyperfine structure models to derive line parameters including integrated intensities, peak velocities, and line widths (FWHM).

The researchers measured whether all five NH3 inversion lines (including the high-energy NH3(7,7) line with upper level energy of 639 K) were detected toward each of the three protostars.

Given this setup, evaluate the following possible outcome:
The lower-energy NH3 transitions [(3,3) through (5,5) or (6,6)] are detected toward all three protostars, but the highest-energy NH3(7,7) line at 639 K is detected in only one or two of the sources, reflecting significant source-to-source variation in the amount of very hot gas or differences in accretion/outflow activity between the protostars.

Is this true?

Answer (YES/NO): NO